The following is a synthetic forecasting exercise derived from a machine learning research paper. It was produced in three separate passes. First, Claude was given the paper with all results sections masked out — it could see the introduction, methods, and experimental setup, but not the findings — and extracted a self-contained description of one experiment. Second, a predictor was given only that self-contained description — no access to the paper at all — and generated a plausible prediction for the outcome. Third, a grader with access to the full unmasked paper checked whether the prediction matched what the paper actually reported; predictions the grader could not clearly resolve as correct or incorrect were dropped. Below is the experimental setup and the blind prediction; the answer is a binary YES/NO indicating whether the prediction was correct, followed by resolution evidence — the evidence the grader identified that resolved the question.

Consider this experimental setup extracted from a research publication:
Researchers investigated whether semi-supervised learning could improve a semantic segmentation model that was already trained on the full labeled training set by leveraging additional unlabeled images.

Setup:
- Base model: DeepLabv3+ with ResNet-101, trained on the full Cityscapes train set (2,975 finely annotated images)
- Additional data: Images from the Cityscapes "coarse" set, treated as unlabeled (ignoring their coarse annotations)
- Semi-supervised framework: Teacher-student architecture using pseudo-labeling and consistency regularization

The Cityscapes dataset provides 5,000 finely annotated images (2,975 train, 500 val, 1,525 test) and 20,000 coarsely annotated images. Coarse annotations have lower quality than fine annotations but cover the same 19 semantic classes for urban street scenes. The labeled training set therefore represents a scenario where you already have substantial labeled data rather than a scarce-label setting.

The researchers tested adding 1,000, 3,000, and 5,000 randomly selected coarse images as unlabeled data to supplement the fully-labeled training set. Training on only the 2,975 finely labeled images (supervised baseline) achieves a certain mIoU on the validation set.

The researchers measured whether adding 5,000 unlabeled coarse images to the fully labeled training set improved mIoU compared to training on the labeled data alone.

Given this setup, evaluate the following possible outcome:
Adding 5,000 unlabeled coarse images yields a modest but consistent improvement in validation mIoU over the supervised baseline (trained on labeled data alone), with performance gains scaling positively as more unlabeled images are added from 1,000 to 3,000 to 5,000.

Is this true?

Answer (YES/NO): YES